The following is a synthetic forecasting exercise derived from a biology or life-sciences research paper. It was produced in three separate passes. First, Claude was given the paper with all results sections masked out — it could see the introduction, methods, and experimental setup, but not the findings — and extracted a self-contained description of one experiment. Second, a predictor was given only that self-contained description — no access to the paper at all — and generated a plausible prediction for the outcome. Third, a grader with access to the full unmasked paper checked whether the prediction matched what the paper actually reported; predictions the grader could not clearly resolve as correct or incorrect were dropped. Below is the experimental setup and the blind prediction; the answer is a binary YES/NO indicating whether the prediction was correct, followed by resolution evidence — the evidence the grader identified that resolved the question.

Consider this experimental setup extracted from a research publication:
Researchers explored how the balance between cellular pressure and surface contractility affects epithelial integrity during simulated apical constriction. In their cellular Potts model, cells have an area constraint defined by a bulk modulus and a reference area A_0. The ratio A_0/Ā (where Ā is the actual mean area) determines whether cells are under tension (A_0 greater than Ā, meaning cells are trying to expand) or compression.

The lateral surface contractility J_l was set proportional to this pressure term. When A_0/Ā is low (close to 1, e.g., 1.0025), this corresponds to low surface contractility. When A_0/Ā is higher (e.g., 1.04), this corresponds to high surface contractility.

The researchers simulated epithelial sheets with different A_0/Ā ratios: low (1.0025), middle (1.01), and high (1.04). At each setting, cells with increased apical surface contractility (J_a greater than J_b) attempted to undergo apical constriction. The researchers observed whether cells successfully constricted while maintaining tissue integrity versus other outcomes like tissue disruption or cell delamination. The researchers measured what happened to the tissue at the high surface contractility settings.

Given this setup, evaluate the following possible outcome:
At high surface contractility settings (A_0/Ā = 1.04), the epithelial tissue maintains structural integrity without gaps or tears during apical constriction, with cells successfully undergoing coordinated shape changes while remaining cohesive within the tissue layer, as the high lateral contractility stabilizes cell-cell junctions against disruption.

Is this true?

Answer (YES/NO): NO